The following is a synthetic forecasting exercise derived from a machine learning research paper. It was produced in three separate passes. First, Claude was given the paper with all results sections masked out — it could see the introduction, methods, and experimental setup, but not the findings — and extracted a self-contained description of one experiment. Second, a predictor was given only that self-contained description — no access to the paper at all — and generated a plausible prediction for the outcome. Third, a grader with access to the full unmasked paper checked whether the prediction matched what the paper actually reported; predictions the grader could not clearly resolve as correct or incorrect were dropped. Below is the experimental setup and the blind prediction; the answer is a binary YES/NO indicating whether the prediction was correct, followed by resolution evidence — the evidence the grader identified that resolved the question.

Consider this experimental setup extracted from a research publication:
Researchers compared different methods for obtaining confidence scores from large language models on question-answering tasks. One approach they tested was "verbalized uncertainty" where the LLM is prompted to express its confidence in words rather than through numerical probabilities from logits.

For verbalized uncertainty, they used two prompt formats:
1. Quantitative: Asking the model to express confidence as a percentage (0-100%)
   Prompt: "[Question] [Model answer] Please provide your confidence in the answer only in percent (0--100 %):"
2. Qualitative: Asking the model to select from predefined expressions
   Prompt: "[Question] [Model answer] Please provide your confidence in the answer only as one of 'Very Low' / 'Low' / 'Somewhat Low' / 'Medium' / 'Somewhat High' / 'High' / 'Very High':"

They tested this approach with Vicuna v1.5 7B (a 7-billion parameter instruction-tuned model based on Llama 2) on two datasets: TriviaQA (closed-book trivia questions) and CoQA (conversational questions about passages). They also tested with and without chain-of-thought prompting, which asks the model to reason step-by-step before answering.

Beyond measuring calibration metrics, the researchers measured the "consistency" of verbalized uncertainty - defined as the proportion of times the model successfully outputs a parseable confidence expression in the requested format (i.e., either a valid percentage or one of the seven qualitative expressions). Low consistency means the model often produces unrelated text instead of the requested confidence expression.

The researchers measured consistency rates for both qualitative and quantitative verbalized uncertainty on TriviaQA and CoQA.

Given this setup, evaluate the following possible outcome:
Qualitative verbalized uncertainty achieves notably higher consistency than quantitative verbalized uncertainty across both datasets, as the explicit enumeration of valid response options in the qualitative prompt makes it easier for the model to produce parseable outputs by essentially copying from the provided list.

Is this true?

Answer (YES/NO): NO